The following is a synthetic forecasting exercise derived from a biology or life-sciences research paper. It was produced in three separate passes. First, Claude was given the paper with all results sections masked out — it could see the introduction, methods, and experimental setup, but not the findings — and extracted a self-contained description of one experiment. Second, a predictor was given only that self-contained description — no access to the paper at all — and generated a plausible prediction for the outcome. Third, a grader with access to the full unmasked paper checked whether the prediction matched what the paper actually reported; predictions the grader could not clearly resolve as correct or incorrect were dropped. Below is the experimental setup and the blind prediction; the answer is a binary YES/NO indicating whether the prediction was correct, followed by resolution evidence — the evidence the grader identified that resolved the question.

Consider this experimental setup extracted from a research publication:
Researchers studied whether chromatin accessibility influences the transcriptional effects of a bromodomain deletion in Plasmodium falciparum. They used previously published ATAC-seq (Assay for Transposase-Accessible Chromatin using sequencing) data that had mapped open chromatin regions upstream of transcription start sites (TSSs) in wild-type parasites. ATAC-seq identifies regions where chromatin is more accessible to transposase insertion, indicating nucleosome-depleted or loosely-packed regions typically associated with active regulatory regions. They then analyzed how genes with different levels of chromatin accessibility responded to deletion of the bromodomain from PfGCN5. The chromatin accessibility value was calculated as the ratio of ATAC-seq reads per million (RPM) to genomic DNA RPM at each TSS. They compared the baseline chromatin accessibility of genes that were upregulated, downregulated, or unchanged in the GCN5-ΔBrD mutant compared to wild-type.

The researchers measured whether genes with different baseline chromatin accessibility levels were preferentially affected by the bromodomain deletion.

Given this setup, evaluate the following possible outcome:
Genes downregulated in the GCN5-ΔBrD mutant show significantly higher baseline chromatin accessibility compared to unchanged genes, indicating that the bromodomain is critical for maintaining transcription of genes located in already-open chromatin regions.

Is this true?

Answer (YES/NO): YES